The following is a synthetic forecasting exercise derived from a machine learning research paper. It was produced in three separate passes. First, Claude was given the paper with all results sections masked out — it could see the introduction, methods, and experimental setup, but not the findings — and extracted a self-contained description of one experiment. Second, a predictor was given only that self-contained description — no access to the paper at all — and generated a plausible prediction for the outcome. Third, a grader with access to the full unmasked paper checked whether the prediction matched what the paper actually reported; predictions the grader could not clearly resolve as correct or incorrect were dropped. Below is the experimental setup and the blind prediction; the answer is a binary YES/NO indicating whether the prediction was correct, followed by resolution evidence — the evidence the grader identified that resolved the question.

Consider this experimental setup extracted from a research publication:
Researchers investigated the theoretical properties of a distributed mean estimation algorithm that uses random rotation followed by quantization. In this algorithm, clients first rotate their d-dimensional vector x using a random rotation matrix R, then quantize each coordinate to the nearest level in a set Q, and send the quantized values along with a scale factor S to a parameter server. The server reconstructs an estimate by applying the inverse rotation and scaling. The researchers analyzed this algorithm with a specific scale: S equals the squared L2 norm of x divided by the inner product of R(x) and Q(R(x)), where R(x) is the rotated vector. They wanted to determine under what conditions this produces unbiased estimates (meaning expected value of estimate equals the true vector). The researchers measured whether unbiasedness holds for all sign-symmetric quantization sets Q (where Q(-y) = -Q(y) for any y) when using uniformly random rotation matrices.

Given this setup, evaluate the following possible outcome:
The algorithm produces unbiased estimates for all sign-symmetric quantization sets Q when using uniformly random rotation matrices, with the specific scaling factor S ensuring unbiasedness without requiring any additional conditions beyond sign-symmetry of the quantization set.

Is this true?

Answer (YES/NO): YES